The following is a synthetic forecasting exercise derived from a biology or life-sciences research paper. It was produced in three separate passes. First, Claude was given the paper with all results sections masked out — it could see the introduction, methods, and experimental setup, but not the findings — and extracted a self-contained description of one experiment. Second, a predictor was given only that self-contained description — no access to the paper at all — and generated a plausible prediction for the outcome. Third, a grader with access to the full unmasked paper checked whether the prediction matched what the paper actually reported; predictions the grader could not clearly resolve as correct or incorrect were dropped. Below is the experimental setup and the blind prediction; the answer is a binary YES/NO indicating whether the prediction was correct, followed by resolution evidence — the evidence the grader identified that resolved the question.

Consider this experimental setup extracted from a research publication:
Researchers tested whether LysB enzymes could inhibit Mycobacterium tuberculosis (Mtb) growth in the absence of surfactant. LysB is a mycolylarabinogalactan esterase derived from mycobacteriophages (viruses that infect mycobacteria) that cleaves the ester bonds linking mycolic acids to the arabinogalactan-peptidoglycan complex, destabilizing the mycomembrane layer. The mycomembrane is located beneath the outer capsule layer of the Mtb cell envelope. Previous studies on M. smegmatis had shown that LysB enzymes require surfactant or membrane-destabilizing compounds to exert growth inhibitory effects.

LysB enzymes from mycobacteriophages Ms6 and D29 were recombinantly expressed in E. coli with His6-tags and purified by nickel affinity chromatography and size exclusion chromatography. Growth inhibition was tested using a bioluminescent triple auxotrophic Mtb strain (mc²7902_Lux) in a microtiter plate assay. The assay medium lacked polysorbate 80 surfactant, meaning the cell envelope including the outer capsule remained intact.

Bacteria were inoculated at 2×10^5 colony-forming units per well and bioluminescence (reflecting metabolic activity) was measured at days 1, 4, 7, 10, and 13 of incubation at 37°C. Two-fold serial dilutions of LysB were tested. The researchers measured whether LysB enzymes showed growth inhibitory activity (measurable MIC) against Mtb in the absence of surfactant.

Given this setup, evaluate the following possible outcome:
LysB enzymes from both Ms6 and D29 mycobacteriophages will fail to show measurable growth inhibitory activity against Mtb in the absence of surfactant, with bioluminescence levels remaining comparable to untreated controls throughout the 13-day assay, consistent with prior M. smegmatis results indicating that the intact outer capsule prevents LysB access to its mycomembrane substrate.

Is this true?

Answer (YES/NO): YES